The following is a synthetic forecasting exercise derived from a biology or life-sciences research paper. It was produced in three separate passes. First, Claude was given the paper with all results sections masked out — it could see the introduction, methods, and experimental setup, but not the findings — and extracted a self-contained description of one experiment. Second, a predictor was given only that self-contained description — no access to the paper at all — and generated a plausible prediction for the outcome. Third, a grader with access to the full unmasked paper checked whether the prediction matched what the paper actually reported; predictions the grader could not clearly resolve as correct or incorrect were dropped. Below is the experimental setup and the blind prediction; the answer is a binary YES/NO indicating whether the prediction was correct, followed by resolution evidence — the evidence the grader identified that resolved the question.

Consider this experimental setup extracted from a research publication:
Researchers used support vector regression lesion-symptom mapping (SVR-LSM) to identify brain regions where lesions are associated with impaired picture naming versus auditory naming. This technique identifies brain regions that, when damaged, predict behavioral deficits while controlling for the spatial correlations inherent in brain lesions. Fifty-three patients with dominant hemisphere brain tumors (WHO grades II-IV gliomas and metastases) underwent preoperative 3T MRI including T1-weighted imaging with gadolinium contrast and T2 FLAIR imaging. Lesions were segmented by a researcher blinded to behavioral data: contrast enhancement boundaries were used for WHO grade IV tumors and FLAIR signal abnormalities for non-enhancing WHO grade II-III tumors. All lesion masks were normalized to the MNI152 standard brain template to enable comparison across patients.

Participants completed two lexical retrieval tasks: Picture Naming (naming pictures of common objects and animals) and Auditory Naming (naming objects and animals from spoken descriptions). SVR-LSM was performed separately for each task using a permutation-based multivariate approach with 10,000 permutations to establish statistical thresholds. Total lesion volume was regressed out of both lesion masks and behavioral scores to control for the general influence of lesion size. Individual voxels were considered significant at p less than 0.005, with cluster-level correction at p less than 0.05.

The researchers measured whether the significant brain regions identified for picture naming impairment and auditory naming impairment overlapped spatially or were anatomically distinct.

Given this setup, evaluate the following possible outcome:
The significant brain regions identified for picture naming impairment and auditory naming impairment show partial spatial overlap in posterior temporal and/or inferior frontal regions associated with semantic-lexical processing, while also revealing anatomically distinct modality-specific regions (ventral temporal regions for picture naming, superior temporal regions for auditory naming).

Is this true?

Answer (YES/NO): NO